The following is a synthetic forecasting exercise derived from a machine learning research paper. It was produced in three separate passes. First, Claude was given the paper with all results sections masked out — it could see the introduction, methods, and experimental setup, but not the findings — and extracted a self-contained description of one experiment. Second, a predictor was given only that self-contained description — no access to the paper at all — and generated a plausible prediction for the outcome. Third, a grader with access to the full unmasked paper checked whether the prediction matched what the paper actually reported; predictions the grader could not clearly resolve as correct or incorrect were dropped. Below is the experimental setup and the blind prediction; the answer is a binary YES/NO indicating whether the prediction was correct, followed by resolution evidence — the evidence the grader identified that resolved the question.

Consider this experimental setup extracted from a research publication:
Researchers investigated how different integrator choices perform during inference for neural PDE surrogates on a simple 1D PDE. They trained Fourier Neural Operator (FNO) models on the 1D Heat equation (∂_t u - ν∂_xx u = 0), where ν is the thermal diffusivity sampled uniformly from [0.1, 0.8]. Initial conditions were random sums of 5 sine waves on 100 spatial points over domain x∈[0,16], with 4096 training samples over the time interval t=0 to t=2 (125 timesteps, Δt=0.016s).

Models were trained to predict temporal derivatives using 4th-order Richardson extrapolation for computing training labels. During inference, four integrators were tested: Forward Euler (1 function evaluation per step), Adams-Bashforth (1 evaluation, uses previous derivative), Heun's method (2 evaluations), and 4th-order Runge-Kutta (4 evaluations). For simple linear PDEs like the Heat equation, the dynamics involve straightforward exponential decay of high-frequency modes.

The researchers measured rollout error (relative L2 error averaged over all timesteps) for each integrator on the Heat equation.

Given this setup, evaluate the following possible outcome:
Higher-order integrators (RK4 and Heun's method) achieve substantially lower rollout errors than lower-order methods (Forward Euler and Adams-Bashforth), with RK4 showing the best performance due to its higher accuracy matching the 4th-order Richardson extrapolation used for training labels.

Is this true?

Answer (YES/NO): NO